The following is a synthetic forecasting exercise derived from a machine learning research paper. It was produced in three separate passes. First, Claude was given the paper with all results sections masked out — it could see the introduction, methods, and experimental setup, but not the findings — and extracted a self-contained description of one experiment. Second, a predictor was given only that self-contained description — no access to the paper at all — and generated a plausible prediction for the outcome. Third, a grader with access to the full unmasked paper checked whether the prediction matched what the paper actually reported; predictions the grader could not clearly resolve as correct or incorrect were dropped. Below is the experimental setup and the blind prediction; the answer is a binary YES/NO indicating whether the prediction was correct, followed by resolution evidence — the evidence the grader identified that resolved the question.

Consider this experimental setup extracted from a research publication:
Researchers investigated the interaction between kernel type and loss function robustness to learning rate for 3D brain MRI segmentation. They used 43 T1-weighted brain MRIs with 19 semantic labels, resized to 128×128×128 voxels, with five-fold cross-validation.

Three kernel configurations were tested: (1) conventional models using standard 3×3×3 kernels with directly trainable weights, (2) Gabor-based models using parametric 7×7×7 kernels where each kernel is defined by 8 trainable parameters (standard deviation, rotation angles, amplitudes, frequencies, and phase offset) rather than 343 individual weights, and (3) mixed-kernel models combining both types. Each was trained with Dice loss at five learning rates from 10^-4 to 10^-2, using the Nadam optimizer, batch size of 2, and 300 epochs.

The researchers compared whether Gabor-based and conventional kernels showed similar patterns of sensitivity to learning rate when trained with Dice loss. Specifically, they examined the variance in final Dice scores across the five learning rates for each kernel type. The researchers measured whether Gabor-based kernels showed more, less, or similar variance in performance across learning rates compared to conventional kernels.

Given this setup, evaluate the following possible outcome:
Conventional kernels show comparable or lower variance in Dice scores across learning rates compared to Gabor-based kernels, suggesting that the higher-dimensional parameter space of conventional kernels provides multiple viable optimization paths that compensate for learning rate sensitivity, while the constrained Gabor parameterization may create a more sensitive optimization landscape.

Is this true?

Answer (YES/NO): NO